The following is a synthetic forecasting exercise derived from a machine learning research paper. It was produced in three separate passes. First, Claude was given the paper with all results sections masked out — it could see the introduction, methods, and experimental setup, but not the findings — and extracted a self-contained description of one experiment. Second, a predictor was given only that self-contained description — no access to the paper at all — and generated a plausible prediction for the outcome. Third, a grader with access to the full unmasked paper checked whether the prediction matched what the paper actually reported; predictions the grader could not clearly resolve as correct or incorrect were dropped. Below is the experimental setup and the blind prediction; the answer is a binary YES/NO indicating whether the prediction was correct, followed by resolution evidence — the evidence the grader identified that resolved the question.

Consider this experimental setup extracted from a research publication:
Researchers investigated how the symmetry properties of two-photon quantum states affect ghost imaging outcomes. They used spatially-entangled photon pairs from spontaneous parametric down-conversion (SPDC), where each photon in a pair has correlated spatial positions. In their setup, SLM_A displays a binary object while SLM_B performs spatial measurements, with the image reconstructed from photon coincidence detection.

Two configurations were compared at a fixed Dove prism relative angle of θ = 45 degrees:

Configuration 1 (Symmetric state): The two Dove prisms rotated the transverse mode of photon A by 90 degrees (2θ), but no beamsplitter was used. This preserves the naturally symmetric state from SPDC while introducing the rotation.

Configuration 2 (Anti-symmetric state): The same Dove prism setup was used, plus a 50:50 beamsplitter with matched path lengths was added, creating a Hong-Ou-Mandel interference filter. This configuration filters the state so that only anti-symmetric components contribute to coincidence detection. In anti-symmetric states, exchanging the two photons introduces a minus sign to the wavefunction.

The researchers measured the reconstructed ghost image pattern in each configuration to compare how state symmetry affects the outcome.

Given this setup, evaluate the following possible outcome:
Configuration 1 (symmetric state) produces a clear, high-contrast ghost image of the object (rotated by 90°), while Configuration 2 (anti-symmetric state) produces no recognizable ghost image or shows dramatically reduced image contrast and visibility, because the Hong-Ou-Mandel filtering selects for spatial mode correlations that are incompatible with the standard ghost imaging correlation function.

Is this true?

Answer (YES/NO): NO